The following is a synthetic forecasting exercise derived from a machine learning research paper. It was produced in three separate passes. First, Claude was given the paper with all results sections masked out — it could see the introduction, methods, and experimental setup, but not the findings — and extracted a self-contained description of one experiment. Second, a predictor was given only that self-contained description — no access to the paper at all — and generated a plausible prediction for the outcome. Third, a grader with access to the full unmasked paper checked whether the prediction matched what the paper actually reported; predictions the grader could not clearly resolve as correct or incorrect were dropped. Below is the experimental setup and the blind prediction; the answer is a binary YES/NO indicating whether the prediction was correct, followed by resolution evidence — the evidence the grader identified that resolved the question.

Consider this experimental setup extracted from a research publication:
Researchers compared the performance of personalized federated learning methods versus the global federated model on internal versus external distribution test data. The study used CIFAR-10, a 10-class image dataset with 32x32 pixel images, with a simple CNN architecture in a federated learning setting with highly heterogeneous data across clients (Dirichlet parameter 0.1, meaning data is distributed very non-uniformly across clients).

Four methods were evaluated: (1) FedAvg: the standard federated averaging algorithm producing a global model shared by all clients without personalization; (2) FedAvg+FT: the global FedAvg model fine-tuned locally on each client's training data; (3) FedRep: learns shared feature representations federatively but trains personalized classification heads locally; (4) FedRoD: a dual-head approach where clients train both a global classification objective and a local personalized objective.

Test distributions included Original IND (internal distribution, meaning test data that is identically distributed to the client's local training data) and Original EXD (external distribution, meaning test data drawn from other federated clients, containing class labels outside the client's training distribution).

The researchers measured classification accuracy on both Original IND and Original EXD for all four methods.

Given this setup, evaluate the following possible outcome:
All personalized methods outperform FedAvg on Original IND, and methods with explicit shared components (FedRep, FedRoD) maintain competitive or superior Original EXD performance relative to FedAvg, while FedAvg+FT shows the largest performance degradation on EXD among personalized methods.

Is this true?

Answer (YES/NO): NO